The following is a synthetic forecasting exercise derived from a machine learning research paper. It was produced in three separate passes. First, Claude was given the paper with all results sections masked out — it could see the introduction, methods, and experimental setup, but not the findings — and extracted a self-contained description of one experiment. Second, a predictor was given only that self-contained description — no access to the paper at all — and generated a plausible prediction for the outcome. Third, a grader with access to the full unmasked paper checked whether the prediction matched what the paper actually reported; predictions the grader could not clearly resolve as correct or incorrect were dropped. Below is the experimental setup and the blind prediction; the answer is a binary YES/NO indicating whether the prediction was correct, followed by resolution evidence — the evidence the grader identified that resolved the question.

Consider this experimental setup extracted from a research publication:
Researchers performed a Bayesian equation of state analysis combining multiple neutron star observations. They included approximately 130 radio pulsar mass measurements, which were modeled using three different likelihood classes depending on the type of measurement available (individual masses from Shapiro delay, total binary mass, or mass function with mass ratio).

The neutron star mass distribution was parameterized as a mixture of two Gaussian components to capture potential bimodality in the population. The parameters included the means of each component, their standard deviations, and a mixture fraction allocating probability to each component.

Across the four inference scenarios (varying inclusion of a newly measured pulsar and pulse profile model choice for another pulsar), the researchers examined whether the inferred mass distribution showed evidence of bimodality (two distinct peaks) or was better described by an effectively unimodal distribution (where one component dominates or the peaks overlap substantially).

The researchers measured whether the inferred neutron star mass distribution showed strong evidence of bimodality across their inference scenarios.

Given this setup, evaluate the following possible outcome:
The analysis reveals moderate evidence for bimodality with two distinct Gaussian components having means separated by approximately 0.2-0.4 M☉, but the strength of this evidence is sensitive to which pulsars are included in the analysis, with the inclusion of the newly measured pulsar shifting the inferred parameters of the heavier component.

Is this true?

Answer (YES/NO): NO